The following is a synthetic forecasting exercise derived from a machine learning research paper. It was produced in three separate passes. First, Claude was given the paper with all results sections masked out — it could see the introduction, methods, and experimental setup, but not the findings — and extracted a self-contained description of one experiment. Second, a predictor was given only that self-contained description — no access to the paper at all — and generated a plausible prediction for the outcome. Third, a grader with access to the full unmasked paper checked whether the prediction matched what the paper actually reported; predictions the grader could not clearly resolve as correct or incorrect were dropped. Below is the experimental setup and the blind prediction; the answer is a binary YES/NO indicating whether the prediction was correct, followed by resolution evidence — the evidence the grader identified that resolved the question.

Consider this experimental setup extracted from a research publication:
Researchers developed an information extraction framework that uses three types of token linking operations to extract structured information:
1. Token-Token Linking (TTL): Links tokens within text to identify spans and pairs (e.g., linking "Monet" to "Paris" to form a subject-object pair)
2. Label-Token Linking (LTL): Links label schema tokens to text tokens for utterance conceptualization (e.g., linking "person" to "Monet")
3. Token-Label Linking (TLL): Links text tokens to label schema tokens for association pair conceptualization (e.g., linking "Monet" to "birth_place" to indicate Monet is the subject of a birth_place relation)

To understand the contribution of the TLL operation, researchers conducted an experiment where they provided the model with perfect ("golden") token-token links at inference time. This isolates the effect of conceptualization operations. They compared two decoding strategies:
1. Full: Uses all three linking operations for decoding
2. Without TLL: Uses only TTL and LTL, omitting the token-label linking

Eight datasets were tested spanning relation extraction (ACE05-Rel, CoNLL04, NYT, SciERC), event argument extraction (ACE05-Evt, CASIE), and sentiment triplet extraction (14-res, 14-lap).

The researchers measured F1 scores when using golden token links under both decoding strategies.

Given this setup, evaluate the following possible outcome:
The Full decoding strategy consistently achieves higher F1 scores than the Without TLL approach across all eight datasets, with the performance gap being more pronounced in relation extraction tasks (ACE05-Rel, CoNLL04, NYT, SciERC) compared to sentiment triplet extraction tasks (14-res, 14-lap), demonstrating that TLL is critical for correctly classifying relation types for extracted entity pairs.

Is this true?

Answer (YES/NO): NO